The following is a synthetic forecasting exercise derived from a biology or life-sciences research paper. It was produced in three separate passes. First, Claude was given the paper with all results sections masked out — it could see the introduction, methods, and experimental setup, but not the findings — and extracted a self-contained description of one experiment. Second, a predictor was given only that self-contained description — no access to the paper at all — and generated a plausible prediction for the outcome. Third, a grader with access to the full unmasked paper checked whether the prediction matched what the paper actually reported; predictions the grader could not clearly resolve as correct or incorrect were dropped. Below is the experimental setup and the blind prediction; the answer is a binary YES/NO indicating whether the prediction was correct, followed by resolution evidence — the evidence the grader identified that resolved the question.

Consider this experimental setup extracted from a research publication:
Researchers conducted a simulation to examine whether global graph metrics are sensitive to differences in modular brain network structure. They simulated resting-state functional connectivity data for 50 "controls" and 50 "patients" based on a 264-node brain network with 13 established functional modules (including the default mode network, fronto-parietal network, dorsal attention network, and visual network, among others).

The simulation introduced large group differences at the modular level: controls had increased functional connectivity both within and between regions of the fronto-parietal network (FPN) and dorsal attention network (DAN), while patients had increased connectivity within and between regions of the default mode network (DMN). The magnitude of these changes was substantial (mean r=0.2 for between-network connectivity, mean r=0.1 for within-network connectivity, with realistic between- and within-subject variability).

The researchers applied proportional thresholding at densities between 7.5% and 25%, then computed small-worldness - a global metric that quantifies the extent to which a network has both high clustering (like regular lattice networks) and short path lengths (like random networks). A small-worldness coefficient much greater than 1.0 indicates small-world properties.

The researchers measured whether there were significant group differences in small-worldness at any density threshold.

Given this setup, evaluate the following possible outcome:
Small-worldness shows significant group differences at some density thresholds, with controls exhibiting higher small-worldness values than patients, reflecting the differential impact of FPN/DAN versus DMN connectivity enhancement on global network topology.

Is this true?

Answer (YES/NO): NO